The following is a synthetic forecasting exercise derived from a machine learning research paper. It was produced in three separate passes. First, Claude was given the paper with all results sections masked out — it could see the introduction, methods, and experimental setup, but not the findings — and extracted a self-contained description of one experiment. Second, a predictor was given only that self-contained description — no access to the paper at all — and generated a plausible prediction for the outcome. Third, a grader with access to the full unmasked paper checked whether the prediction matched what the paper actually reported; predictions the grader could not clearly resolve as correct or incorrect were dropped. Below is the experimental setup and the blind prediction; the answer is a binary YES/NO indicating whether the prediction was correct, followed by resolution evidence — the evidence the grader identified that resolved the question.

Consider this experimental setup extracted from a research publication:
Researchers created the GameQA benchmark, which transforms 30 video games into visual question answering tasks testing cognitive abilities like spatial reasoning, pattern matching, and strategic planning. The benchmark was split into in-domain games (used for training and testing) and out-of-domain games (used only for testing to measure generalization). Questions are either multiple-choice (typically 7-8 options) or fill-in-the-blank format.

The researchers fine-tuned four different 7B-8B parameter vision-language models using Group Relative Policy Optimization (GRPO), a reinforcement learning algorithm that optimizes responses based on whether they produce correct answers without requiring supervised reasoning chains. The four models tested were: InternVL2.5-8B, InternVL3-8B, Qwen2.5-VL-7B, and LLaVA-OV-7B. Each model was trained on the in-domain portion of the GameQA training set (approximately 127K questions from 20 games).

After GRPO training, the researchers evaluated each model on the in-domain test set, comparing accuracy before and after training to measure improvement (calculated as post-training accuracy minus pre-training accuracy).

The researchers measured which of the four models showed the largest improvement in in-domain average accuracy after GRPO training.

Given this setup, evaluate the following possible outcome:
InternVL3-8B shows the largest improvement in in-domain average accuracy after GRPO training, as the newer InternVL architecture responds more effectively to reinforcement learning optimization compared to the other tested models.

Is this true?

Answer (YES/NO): NO